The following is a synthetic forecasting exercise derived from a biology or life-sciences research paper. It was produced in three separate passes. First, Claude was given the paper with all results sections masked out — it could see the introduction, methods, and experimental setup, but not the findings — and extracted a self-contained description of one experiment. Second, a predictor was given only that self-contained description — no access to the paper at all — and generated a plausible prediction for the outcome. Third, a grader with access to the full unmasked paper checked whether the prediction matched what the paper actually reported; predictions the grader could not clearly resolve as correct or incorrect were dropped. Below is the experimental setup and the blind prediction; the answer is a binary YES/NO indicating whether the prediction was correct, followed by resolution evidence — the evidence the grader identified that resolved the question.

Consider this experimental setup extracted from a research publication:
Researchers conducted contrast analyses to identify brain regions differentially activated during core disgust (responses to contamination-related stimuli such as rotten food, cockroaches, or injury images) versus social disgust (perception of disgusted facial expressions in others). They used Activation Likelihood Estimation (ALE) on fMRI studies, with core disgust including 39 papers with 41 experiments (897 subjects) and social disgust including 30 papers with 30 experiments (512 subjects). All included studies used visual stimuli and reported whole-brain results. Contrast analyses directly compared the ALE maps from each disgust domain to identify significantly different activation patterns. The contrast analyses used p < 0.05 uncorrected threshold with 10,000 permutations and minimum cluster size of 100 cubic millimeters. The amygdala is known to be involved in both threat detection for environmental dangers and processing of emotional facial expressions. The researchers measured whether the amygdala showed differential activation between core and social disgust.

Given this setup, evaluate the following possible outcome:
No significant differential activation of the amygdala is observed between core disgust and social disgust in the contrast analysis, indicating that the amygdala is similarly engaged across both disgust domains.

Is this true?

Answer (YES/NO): NO